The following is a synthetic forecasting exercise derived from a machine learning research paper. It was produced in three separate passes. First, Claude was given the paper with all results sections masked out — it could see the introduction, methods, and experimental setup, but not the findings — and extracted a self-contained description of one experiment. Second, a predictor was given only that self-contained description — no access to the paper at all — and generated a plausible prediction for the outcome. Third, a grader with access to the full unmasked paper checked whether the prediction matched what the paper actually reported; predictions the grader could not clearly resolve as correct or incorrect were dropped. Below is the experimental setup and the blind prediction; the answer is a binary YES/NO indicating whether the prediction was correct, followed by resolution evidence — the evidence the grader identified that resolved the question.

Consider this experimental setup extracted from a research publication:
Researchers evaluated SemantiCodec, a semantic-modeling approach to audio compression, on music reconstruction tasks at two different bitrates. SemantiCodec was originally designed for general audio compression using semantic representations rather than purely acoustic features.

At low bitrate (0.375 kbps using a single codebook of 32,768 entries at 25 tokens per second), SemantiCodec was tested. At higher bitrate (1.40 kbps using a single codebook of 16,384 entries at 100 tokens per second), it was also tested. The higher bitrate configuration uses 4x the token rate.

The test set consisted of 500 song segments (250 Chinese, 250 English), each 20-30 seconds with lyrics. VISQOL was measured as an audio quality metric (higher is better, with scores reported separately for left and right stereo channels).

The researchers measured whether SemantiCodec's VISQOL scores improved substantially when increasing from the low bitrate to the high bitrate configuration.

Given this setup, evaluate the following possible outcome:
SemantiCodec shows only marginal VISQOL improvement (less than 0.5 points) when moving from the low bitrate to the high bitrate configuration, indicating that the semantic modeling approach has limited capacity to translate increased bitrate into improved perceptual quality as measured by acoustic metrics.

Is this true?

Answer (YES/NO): YES